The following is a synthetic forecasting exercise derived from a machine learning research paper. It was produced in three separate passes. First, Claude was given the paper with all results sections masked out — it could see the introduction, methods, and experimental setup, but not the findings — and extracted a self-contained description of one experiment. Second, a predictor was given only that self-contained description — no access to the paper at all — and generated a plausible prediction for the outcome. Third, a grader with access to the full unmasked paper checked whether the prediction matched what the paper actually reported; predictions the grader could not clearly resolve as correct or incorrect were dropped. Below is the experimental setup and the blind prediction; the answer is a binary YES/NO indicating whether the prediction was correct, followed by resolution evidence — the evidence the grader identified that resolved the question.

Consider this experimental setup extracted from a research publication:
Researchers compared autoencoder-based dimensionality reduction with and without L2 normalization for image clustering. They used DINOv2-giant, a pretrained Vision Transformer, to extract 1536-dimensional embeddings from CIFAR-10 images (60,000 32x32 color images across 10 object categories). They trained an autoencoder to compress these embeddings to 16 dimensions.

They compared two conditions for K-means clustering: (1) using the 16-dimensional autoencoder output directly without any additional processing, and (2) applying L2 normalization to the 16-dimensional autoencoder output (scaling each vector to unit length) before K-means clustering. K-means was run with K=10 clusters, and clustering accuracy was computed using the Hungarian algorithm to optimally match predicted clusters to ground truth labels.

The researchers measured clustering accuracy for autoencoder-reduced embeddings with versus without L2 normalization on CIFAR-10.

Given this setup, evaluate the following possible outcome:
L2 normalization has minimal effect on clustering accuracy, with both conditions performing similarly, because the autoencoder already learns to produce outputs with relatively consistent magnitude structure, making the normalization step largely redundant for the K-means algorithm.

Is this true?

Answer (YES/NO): NO